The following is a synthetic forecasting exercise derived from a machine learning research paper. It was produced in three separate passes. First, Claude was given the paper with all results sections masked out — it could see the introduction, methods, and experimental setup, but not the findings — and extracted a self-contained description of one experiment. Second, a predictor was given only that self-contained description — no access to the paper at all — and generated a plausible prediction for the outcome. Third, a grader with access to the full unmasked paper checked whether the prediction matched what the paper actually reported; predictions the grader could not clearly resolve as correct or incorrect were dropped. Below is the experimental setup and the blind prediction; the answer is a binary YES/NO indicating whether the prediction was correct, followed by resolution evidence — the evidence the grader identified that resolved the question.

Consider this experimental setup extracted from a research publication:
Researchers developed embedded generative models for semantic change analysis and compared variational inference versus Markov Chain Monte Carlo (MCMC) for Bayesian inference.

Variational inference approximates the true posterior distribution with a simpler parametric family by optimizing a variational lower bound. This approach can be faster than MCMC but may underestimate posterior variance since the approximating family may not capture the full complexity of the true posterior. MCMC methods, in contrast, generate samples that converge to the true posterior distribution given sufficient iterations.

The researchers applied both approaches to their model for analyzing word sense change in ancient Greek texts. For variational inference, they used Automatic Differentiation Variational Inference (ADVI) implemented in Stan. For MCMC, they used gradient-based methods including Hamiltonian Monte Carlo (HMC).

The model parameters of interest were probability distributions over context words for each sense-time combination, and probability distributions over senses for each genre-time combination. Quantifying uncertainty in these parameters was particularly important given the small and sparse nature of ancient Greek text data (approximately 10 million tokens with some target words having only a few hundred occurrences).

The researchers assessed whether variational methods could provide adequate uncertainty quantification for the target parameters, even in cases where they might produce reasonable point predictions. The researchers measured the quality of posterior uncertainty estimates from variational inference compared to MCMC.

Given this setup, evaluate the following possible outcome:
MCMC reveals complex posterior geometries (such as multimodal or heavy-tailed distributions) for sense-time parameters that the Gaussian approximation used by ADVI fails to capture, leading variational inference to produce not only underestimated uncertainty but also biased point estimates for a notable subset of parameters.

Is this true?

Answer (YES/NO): NO